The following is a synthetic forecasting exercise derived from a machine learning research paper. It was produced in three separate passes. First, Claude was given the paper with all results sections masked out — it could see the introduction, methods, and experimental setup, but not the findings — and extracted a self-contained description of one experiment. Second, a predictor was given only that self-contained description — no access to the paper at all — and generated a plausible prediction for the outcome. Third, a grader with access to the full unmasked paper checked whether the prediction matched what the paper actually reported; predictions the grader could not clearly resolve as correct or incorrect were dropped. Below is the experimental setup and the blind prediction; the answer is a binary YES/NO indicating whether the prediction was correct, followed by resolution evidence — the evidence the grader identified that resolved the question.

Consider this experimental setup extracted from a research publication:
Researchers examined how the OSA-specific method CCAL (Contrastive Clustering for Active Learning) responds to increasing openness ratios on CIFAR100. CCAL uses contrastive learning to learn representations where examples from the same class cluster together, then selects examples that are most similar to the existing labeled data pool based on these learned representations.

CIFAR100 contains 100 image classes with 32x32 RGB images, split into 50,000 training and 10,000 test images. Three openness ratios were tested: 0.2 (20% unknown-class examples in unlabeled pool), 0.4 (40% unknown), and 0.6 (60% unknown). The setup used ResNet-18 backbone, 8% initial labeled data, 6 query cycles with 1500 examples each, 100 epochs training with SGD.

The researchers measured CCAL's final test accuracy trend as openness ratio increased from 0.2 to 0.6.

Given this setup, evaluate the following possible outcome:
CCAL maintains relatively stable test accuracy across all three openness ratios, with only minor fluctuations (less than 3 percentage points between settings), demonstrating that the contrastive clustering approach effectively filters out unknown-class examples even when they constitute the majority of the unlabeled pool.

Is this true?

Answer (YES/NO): NO